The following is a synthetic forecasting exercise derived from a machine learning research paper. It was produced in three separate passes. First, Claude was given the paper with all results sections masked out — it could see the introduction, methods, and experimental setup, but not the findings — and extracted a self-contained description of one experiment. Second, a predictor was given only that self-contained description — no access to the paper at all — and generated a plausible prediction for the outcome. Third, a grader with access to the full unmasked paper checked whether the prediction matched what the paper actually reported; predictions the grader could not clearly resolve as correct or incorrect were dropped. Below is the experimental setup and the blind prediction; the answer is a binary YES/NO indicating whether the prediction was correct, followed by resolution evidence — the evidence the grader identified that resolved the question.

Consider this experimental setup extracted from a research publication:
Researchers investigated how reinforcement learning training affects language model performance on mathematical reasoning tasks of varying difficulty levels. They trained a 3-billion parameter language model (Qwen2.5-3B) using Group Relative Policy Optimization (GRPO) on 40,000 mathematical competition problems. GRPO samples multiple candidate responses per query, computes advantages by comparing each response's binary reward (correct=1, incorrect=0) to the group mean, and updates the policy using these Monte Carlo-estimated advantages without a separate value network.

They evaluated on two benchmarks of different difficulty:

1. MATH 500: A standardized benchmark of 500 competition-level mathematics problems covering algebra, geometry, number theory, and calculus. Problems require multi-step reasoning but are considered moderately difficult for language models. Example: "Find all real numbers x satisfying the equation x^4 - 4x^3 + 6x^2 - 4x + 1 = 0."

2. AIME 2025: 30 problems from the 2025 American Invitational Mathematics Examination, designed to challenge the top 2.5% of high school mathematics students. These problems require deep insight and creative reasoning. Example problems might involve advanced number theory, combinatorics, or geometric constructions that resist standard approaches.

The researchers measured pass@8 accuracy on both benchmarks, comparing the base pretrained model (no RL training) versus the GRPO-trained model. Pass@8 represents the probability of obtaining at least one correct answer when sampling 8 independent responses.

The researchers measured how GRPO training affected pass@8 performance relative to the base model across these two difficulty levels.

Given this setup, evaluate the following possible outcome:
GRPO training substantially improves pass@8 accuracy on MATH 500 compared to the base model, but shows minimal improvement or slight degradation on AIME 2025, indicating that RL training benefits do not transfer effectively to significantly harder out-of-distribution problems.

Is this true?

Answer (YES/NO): NO